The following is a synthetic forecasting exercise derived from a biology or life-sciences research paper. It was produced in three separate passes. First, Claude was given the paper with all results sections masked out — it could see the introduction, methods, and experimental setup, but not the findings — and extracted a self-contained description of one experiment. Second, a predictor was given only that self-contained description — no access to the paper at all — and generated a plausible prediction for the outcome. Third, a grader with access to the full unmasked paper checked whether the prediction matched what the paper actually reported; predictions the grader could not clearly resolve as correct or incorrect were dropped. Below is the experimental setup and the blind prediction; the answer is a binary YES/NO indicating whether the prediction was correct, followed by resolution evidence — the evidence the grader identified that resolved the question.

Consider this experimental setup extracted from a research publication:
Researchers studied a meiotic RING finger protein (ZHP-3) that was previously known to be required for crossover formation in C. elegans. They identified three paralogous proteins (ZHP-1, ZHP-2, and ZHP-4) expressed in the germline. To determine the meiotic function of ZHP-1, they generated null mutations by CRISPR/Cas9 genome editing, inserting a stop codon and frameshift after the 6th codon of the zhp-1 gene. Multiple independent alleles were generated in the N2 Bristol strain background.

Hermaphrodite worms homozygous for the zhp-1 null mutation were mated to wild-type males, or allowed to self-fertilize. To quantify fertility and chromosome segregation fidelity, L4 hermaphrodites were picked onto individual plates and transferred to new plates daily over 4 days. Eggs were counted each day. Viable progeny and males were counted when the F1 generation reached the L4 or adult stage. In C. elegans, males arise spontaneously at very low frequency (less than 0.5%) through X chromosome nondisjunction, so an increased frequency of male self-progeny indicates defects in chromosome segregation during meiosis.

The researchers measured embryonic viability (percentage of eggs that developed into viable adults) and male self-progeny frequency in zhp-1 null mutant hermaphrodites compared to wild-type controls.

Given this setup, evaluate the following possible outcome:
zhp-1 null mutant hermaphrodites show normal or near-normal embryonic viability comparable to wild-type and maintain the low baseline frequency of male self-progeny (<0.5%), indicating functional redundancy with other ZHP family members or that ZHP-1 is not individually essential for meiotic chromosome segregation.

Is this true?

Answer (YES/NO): NO